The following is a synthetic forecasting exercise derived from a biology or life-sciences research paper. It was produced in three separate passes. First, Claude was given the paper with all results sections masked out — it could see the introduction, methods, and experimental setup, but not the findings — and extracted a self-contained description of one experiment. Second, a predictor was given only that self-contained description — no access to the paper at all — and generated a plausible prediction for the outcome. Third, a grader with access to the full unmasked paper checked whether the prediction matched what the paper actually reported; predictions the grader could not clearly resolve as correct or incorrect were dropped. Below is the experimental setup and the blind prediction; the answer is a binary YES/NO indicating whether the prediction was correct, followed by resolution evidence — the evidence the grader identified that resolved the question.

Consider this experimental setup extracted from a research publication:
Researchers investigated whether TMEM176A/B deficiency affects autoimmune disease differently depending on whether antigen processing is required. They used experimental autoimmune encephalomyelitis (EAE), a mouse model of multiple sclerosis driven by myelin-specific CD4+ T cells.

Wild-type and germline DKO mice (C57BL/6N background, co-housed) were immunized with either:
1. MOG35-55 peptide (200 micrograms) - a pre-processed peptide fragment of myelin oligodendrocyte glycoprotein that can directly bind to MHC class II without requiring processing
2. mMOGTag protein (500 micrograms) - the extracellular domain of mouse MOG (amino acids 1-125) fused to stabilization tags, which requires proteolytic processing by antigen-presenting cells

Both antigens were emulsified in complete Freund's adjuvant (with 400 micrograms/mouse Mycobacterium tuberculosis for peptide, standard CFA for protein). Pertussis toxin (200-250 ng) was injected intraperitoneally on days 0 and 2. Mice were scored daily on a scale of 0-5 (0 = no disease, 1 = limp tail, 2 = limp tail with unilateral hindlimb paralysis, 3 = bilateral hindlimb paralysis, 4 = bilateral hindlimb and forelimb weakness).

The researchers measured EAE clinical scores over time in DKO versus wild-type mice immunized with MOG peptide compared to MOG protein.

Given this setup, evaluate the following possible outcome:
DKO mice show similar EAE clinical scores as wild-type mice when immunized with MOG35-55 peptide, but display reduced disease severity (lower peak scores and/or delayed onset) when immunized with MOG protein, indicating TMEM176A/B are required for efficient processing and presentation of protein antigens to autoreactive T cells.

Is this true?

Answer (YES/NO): YES